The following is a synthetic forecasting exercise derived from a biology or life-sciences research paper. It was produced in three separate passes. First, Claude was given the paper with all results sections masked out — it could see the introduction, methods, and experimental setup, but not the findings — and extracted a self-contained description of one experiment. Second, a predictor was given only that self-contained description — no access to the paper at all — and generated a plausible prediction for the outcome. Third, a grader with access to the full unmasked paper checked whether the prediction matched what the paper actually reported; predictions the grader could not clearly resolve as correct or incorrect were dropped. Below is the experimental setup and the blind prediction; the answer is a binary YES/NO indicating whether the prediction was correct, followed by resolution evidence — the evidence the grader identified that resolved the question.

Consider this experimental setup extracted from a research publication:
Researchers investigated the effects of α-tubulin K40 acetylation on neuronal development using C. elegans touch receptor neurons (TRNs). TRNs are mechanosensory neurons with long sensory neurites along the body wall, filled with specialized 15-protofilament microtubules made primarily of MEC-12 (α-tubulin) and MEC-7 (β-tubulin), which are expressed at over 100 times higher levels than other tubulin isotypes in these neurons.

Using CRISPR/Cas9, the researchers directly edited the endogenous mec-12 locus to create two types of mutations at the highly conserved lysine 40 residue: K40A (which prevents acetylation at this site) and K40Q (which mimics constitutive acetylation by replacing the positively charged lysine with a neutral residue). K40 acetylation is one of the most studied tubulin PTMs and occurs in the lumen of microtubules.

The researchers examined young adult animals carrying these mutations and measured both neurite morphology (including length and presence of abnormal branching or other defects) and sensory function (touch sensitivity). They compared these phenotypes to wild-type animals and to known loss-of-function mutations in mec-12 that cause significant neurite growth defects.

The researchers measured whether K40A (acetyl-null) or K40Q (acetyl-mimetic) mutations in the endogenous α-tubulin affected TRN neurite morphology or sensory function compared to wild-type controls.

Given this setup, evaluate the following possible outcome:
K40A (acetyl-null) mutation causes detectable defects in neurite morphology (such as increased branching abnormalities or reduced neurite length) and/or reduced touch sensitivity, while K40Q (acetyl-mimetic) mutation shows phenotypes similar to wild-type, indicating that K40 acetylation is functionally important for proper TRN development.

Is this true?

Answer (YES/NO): NO